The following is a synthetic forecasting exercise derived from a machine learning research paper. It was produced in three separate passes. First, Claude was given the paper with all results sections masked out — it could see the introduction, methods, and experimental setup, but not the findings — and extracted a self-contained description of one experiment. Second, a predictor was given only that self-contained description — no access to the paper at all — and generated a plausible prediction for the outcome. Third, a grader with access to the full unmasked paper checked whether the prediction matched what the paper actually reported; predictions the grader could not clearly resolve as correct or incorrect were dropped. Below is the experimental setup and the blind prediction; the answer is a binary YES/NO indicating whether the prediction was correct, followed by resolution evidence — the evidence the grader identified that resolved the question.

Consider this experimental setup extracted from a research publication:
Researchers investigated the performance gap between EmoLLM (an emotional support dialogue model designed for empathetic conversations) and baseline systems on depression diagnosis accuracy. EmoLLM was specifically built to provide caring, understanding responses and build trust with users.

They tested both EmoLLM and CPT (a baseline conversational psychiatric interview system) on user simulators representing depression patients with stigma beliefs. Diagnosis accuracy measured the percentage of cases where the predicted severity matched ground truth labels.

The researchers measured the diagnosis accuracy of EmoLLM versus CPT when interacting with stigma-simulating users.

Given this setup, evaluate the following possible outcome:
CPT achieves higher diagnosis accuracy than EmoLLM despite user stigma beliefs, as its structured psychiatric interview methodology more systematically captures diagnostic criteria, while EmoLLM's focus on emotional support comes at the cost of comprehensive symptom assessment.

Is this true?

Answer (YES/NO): YES